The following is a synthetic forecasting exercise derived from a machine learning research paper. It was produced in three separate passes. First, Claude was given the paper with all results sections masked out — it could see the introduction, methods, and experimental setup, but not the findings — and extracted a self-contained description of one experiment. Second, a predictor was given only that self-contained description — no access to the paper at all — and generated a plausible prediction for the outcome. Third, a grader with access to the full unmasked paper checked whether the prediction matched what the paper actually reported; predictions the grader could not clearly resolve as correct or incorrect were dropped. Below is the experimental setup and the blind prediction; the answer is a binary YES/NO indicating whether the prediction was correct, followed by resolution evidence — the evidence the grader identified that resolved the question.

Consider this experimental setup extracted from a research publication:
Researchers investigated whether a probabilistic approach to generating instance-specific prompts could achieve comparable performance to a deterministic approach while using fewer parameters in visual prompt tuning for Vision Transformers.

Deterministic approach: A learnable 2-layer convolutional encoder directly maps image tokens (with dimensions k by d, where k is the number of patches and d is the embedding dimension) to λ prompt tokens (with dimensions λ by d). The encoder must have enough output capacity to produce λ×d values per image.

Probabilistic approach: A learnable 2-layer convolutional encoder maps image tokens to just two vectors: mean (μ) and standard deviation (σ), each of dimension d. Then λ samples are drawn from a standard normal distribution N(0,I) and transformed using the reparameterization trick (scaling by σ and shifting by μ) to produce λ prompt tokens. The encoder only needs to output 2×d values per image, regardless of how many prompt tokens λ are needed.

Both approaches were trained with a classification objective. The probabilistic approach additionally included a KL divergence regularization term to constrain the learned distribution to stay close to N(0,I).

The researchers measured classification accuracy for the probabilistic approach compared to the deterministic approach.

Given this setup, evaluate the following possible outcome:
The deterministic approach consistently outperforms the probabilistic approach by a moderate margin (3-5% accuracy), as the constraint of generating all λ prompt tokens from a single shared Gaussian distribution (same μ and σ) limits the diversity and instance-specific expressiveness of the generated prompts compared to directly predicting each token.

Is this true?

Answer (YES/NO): NO